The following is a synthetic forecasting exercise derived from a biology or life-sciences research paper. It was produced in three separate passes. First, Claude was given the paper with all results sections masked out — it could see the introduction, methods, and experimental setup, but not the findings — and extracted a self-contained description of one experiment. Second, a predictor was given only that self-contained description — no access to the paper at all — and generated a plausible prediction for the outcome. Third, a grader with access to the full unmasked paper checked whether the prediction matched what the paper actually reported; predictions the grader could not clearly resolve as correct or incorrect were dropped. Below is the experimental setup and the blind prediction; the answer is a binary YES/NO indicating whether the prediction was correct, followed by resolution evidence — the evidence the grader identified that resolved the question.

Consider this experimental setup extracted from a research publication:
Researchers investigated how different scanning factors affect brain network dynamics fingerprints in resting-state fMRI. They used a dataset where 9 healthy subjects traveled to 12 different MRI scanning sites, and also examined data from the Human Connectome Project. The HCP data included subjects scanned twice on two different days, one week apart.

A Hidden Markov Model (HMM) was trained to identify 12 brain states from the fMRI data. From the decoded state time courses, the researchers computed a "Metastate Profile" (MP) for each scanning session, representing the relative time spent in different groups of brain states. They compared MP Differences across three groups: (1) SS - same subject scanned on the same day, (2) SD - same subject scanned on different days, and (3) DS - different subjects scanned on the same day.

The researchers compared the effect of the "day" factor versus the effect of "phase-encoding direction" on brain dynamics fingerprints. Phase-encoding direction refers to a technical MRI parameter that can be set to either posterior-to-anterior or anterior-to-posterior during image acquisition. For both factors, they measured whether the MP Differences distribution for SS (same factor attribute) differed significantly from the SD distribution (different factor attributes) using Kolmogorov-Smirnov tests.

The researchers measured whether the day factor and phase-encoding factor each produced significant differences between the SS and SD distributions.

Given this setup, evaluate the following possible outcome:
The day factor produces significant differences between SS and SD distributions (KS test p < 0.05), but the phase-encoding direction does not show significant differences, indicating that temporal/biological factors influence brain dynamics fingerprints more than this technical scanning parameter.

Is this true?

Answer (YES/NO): YES